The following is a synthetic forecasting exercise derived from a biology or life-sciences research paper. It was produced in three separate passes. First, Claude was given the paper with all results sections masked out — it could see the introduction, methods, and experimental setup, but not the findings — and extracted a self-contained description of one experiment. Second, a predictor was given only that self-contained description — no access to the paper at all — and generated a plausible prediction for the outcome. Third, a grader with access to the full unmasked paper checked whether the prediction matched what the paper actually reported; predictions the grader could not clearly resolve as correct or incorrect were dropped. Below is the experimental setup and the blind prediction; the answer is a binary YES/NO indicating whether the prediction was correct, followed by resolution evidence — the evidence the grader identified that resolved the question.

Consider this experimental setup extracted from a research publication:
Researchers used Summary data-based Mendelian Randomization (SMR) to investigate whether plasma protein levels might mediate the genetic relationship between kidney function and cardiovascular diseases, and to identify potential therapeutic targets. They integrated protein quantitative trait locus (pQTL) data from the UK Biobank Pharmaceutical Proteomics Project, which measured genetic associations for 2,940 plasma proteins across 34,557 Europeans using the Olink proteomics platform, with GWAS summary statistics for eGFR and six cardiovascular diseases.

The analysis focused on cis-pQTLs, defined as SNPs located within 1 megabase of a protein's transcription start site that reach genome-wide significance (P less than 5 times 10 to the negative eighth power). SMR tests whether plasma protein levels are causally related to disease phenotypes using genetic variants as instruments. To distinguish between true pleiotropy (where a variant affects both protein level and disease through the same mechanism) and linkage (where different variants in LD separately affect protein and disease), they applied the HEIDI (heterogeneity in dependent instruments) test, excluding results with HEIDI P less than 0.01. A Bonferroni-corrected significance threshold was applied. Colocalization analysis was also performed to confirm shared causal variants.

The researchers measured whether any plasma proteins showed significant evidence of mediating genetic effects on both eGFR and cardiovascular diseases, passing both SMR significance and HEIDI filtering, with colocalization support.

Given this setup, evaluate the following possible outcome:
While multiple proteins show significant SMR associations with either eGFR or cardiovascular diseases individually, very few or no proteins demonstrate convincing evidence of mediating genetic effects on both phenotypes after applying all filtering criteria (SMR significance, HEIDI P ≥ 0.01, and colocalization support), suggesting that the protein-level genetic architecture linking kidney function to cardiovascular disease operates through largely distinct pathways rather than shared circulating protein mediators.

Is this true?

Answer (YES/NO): NO